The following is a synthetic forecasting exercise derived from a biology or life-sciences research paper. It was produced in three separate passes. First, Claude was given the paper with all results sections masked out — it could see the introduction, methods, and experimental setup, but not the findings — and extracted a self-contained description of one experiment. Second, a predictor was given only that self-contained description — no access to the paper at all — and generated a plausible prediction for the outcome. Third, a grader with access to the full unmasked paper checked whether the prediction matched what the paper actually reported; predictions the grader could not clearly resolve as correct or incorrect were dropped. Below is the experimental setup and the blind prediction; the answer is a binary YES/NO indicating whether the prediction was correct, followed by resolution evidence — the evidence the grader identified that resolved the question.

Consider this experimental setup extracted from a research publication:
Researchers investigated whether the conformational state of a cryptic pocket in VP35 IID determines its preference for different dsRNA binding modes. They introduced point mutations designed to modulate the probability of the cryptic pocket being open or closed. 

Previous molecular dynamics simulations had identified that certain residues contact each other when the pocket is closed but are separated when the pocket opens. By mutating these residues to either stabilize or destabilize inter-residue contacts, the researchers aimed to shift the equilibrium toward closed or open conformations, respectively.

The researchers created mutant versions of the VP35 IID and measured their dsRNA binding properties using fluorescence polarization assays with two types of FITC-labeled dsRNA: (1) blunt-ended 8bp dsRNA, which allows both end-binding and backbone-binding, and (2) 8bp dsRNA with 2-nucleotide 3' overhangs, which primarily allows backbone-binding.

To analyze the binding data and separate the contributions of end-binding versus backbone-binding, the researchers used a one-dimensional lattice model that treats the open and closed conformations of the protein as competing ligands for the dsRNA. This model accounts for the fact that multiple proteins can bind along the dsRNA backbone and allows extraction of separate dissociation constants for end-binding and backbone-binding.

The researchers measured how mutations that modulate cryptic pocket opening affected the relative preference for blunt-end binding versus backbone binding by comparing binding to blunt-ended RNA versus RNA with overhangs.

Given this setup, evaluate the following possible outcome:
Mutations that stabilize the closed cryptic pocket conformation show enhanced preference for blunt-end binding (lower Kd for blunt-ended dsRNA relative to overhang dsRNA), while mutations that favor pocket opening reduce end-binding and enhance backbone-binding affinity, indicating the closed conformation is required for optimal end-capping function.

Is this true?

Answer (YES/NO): YES